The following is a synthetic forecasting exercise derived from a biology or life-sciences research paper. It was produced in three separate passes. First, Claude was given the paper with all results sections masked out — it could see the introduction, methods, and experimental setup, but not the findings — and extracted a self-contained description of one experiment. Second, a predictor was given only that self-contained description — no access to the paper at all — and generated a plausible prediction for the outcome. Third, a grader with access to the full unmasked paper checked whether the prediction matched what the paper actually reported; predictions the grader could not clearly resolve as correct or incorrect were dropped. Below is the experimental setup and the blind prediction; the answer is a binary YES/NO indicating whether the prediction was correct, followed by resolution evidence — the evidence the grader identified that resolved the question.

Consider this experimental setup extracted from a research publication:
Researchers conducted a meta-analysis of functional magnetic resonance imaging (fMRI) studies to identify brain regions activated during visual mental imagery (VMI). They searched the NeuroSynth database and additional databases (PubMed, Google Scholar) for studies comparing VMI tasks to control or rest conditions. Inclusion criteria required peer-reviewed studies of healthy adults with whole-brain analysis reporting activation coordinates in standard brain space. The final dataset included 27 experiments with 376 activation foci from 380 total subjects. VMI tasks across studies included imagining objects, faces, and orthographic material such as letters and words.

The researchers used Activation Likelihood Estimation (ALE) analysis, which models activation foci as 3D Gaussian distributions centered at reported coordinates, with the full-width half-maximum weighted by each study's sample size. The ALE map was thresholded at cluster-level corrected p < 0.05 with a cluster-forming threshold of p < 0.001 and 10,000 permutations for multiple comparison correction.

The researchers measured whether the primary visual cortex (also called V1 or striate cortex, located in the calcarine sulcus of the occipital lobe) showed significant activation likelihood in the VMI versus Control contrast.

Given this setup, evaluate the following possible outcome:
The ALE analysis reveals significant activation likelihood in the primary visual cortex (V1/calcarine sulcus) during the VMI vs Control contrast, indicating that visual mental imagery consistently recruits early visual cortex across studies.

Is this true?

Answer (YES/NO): NO